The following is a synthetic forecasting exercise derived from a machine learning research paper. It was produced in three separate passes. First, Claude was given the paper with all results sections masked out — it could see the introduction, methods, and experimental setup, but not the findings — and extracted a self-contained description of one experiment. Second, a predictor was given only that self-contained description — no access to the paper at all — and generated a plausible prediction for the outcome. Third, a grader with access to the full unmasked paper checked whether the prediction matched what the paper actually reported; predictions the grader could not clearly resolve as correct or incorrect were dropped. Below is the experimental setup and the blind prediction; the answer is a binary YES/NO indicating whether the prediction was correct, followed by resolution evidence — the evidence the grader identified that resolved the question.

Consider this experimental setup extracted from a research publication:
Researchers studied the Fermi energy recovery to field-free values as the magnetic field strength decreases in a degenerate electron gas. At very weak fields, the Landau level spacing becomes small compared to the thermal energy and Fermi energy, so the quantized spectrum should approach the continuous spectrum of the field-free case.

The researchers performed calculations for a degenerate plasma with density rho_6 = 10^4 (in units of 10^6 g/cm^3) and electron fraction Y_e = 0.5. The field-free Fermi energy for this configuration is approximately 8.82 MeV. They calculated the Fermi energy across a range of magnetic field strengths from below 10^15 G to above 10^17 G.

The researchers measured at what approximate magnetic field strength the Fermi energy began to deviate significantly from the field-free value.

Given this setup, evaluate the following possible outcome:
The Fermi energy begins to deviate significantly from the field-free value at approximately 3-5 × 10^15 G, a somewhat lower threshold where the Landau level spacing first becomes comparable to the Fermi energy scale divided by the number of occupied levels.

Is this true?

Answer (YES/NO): NO